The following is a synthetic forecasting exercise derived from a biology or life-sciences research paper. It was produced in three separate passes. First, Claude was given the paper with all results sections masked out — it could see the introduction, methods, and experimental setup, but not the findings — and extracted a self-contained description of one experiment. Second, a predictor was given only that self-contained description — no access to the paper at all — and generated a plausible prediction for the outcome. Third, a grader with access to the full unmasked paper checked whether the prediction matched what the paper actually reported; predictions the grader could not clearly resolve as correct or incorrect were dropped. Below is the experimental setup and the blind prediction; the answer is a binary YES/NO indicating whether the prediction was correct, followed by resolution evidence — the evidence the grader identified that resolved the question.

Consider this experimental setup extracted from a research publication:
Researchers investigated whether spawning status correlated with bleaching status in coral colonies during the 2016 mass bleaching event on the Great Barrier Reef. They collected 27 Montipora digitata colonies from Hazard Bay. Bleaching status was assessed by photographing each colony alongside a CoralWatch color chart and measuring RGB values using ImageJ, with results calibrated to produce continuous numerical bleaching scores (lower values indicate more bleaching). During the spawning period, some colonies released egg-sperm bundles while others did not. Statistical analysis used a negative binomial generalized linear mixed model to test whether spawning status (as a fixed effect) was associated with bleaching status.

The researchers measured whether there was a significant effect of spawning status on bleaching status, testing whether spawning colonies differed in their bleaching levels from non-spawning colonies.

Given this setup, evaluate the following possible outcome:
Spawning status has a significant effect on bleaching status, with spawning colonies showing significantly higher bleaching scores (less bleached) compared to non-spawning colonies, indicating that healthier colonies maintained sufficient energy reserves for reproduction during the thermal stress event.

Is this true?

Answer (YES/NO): NO